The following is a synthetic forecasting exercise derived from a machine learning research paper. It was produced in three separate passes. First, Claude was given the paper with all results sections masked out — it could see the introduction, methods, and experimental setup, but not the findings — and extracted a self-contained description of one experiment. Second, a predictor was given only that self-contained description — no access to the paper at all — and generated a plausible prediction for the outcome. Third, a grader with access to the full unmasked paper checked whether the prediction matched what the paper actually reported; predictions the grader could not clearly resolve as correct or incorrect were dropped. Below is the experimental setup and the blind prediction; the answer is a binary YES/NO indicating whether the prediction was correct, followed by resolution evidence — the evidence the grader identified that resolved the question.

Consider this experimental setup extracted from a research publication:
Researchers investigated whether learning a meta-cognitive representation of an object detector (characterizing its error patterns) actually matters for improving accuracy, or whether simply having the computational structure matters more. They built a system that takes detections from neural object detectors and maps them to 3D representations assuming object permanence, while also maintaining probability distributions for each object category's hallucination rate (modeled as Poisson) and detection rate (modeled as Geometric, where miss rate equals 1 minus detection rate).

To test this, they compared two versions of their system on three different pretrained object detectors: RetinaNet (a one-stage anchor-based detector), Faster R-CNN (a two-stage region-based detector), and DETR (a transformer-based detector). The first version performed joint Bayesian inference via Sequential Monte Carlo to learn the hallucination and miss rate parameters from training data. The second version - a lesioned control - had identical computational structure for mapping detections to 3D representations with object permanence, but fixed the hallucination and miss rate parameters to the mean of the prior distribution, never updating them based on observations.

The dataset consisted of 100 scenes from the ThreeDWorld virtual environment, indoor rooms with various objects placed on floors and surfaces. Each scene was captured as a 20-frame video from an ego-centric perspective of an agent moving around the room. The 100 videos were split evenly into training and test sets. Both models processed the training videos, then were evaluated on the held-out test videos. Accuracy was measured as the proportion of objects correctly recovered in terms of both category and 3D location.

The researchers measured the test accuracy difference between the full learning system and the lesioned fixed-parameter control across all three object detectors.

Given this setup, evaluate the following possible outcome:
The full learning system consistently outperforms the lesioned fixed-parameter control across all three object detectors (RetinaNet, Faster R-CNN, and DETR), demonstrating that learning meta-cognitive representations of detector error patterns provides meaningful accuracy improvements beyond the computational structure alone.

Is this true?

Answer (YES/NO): NO